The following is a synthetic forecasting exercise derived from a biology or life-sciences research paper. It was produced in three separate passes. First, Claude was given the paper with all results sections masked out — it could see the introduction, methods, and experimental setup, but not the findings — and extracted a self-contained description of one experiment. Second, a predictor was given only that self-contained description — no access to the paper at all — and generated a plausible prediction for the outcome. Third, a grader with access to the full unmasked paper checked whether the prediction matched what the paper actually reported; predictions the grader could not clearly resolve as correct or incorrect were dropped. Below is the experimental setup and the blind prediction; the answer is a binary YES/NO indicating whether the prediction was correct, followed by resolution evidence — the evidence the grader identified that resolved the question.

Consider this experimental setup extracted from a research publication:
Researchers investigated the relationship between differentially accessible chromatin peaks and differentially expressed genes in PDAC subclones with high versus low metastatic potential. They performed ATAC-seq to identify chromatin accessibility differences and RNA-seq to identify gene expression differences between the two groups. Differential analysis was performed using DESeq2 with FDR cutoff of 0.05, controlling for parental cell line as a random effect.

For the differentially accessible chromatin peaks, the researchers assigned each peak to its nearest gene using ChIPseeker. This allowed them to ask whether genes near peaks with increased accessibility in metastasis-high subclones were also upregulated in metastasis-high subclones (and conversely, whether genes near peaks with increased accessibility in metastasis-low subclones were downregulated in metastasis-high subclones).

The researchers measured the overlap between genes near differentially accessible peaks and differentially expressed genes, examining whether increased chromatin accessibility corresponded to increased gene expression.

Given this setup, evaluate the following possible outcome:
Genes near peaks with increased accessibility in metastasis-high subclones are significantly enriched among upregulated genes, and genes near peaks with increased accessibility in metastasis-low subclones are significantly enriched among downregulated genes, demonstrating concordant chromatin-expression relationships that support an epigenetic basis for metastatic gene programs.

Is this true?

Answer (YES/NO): YES